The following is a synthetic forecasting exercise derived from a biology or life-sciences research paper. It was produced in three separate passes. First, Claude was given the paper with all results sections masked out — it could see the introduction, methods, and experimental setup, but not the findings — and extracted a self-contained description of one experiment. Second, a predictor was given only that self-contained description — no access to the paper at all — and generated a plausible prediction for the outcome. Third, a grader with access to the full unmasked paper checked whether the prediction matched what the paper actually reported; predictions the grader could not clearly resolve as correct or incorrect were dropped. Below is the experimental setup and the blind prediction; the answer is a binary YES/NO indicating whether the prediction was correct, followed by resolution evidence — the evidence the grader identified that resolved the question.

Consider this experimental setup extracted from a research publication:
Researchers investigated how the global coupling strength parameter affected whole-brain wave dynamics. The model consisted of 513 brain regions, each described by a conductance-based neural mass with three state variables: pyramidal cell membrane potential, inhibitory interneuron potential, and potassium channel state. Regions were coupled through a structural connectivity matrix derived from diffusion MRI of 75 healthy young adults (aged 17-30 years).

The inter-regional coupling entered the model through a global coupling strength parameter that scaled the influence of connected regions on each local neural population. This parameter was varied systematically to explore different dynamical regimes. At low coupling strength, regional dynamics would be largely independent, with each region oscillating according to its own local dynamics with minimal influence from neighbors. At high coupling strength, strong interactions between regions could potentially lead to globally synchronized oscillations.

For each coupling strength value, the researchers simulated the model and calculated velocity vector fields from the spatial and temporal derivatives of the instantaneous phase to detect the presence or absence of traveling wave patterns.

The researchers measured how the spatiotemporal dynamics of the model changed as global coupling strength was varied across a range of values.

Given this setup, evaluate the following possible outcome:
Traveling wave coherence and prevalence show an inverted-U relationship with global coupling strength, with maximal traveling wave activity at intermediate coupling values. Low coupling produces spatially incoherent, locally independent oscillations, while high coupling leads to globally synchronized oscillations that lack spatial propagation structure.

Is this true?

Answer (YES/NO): NO